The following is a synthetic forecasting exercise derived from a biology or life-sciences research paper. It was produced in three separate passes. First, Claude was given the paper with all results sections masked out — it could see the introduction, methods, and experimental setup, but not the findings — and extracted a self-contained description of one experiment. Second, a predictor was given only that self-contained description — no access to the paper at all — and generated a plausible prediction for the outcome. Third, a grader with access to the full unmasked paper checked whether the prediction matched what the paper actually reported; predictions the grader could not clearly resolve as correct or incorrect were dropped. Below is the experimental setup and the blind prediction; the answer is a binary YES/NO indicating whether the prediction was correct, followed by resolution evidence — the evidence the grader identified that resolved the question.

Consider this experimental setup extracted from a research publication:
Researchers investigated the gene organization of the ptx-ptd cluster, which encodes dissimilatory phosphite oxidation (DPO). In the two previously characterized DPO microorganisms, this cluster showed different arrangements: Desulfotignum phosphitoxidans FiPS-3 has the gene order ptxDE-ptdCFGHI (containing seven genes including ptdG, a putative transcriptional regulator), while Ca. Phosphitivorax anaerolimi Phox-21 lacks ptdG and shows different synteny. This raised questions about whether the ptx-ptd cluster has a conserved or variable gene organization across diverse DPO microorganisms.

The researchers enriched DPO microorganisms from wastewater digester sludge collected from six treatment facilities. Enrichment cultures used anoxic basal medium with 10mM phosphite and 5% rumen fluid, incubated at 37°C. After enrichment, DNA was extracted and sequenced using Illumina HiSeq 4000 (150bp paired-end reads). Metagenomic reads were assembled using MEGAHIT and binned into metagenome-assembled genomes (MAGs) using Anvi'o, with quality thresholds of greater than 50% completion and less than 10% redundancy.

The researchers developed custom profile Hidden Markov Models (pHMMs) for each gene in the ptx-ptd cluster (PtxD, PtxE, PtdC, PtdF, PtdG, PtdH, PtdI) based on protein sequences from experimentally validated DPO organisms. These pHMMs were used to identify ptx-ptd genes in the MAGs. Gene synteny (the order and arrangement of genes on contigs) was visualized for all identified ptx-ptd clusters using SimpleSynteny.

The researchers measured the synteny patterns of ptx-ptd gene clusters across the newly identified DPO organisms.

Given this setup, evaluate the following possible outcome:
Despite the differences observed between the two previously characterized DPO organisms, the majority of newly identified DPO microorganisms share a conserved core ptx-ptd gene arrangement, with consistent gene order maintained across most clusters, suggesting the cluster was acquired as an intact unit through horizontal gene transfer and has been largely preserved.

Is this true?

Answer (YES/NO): NO